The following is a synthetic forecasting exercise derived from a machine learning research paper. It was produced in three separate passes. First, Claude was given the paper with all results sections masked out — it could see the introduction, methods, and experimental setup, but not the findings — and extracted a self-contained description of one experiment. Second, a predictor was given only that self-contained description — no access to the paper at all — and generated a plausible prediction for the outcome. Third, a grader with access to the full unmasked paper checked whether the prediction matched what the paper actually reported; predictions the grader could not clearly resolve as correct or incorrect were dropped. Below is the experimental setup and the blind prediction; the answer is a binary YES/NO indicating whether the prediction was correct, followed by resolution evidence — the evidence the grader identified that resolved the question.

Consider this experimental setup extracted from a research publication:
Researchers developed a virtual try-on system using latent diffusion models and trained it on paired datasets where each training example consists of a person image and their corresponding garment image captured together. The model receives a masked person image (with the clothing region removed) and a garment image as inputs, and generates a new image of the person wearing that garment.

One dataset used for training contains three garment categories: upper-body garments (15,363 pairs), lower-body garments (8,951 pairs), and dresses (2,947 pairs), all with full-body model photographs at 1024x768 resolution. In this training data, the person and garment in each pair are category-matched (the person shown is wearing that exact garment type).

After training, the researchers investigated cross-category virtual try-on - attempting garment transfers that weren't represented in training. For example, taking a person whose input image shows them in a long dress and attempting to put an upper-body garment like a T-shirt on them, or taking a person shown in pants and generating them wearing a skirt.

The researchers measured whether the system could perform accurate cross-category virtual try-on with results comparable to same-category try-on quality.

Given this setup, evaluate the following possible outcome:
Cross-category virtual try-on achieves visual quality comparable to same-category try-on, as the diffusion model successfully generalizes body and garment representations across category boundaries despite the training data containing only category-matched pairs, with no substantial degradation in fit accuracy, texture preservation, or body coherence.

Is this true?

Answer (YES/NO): NO